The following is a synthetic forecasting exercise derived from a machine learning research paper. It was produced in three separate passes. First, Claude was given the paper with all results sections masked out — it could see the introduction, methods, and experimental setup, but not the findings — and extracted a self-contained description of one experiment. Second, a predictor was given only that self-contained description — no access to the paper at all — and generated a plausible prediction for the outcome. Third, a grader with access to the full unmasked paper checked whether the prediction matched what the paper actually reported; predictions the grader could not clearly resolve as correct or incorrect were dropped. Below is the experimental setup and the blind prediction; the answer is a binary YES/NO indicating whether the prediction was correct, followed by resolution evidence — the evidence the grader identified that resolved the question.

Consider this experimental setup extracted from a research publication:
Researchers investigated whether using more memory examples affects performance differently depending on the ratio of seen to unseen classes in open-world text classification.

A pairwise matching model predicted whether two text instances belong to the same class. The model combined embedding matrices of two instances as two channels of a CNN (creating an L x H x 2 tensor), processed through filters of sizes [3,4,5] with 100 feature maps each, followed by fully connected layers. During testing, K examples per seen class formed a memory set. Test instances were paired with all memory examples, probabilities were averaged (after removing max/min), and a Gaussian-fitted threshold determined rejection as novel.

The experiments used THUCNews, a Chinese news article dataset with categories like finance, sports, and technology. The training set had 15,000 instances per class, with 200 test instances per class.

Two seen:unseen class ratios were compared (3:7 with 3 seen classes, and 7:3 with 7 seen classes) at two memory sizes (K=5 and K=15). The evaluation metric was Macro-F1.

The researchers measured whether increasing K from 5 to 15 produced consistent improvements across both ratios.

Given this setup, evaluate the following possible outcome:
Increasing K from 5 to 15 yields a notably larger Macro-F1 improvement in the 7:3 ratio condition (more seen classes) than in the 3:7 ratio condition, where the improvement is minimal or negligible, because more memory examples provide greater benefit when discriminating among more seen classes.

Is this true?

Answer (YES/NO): NO